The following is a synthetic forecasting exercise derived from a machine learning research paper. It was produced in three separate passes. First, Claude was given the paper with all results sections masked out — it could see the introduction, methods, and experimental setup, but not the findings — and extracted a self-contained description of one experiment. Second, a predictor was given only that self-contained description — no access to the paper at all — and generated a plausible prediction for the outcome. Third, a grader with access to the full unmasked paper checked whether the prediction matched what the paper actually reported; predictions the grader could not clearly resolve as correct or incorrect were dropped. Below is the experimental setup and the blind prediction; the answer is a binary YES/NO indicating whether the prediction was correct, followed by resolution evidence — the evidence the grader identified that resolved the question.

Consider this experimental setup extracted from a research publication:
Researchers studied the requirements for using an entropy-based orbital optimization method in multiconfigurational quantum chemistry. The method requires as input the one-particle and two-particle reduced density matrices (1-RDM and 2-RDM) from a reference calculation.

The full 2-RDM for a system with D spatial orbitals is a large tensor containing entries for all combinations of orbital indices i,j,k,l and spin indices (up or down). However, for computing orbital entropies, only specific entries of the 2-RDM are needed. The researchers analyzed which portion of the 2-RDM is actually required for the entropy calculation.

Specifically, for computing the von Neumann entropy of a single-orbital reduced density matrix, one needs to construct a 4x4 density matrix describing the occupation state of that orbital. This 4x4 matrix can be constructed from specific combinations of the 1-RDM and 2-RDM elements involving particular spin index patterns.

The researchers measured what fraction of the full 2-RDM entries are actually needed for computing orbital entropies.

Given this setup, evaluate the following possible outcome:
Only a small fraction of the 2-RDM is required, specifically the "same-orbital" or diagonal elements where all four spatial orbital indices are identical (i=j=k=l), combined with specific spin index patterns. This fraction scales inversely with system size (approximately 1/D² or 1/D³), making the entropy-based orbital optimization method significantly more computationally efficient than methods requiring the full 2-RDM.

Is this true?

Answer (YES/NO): NO